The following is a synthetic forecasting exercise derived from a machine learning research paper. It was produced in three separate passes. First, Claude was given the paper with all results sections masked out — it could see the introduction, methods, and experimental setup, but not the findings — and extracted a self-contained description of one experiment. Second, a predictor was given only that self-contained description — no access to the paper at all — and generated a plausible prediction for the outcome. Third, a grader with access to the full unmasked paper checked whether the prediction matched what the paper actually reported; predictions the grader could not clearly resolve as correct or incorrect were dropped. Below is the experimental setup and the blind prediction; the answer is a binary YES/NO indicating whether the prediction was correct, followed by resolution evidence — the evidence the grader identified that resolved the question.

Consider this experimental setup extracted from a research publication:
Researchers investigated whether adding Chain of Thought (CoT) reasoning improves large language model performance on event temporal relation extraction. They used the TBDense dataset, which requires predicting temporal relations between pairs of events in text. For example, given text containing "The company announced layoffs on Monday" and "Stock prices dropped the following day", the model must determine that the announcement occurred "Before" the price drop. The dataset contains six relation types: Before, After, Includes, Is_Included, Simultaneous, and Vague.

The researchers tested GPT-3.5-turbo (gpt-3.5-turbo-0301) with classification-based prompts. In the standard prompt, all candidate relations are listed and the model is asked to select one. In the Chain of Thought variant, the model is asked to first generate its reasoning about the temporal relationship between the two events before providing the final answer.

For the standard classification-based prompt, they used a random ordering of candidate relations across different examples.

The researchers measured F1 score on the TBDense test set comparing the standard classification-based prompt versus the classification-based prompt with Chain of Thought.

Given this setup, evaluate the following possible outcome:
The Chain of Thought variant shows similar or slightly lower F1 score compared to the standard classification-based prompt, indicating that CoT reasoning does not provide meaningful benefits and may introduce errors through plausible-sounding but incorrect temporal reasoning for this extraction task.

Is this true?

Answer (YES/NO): NO